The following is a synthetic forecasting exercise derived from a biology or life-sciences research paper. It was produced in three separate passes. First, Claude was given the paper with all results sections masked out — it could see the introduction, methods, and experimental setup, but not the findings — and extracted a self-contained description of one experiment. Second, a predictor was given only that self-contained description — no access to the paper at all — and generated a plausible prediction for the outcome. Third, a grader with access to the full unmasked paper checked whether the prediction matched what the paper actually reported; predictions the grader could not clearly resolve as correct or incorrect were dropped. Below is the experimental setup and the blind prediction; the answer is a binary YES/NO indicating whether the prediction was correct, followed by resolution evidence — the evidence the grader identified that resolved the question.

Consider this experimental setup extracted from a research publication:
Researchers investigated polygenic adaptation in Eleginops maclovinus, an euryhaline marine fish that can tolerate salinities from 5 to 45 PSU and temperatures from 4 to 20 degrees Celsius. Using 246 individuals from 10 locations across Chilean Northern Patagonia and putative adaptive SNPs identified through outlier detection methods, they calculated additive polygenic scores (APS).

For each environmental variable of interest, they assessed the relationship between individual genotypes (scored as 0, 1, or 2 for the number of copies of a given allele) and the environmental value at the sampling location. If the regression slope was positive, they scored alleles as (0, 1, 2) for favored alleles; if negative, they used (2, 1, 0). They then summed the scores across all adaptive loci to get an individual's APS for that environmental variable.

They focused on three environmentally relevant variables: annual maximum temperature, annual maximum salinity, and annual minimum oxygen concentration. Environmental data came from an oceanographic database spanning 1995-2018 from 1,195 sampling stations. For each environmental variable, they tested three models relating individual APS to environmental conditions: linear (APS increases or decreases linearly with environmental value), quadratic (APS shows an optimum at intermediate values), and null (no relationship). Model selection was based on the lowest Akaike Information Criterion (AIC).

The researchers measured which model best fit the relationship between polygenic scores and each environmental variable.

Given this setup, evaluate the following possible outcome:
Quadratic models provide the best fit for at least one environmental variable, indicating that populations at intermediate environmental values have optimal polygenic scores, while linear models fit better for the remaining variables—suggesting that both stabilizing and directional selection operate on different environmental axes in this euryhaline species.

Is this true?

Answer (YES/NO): YES